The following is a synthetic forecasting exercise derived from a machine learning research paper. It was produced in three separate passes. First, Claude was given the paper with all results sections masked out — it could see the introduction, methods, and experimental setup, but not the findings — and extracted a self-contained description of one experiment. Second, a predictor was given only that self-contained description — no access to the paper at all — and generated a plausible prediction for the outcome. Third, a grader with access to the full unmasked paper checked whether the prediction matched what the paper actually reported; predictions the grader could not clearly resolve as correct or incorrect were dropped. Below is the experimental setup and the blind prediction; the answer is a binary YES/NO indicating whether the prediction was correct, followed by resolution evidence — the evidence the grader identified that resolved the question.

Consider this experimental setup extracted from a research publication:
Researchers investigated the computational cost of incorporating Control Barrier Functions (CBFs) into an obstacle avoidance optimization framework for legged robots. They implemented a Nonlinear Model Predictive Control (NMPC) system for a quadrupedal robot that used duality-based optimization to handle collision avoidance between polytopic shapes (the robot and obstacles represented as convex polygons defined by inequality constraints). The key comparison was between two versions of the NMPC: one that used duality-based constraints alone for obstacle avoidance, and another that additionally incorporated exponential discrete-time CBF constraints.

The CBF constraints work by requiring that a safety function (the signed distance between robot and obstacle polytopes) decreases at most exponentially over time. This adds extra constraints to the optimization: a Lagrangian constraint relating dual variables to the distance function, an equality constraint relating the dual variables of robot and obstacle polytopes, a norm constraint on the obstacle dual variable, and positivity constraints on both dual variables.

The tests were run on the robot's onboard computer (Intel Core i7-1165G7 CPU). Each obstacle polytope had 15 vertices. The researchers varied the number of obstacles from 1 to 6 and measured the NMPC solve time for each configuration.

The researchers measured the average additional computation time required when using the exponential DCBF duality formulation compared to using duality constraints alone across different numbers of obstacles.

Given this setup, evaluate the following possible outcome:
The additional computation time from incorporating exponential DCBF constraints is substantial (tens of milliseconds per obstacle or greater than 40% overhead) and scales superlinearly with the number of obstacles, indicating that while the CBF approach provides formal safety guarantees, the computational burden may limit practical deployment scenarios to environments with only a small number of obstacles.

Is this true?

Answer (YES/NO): NO